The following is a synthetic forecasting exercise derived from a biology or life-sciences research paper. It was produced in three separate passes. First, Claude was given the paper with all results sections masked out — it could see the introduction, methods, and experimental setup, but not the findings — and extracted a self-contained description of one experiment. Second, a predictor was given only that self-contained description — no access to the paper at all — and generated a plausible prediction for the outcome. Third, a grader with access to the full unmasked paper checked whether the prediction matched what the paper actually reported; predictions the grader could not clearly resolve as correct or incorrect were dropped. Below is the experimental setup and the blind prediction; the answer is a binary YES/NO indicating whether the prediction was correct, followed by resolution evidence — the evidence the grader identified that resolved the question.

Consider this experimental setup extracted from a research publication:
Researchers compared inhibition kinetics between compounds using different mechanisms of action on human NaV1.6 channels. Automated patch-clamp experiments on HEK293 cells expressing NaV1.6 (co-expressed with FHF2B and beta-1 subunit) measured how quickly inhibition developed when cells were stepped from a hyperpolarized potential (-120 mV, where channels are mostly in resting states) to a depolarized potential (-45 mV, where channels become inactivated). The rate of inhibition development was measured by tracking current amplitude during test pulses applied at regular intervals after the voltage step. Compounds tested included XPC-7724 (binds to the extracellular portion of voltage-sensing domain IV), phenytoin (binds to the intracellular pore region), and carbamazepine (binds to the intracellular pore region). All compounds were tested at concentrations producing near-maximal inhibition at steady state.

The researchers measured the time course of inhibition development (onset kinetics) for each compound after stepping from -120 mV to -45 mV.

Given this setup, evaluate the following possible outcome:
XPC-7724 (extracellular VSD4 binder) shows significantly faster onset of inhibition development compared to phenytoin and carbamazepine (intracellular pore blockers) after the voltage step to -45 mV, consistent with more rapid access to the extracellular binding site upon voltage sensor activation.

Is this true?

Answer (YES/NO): NO